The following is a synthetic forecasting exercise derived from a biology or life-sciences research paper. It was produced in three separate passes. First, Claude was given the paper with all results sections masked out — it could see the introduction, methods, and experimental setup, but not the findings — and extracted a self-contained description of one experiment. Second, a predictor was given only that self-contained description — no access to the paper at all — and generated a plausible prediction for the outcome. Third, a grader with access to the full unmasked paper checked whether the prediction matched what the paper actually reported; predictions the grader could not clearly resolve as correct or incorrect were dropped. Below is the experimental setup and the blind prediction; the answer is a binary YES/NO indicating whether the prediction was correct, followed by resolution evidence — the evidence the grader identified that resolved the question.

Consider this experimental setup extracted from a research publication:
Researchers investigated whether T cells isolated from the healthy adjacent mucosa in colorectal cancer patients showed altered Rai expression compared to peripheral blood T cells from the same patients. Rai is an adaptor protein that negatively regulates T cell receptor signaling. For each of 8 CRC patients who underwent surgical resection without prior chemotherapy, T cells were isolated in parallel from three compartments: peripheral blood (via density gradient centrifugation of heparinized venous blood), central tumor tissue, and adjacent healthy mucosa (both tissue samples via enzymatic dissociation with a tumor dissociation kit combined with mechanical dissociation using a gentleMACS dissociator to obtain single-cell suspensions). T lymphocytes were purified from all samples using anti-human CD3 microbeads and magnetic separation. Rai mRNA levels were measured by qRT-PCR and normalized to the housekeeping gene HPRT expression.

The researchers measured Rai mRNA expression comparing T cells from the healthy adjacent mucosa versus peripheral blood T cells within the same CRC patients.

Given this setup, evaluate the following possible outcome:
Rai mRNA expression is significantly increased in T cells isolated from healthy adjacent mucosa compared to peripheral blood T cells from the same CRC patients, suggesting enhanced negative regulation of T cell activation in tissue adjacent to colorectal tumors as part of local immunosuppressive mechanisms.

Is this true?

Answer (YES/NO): NO